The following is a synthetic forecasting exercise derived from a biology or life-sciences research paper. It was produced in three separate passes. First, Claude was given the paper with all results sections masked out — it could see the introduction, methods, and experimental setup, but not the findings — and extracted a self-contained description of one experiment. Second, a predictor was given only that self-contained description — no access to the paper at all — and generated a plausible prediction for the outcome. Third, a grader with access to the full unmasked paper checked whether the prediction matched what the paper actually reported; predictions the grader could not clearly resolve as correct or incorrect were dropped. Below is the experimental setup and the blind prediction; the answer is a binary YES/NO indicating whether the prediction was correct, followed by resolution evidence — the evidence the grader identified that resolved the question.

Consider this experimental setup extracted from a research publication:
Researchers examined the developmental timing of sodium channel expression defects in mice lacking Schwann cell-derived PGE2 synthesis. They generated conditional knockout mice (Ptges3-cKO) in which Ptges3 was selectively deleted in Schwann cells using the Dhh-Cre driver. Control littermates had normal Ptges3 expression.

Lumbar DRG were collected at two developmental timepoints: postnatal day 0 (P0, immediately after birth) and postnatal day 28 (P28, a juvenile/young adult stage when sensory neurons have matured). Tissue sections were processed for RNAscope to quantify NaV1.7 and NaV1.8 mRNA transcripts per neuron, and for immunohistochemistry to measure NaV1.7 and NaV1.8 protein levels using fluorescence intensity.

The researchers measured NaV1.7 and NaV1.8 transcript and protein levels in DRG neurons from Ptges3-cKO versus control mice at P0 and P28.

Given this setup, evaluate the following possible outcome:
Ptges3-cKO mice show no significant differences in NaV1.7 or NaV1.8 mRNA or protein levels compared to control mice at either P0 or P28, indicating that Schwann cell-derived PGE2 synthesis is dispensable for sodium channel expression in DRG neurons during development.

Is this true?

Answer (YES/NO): NO